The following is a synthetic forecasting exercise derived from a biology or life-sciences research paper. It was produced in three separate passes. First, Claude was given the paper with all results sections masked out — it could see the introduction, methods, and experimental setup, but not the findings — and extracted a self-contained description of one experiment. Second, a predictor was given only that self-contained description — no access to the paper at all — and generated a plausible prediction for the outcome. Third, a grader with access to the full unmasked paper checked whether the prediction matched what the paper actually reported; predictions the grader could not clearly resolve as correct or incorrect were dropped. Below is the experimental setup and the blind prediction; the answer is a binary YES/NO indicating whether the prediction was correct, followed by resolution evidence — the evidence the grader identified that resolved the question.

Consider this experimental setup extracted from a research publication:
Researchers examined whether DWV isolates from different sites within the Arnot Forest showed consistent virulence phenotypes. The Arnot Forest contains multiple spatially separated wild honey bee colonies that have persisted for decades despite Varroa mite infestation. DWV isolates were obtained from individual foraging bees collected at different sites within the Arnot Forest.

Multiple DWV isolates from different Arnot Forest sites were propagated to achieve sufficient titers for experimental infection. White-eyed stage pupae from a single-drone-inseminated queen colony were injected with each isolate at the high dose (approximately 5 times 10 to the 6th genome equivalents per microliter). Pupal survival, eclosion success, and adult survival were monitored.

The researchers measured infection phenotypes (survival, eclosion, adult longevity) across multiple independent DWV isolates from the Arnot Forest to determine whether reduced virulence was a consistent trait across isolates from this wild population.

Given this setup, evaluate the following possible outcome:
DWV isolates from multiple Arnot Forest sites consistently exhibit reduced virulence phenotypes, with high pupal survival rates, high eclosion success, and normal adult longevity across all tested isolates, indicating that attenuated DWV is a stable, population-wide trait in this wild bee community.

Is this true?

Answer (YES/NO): NO